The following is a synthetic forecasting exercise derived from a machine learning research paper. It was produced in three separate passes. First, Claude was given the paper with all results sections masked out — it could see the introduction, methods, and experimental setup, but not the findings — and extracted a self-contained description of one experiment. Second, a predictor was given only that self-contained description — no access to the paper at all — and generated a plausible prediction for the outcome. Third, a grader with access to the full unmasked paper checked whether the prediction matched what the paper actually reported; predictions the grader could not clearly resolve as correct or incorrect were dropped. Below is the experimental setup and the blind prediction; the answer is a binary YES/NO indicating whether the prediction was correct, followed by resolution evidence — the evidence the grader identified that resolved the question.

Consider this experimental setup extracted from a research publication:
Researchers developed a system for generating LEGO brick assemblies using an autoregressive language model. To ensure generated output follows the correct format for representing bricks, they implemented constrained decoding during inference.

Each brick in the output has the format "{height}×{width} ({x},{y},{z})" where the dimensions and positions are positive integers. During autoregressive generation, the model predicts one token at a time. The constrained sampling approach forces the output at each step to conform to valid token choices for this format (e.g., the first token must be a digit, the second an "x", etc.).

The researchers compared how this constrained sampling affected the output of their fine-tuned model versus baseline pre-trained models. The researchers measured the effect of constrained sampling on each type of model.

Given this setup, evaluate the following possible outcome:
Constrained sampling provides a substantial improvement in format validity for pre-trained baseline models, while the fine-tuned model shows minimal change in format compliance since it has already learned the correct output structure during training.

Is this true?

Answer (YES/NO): YES